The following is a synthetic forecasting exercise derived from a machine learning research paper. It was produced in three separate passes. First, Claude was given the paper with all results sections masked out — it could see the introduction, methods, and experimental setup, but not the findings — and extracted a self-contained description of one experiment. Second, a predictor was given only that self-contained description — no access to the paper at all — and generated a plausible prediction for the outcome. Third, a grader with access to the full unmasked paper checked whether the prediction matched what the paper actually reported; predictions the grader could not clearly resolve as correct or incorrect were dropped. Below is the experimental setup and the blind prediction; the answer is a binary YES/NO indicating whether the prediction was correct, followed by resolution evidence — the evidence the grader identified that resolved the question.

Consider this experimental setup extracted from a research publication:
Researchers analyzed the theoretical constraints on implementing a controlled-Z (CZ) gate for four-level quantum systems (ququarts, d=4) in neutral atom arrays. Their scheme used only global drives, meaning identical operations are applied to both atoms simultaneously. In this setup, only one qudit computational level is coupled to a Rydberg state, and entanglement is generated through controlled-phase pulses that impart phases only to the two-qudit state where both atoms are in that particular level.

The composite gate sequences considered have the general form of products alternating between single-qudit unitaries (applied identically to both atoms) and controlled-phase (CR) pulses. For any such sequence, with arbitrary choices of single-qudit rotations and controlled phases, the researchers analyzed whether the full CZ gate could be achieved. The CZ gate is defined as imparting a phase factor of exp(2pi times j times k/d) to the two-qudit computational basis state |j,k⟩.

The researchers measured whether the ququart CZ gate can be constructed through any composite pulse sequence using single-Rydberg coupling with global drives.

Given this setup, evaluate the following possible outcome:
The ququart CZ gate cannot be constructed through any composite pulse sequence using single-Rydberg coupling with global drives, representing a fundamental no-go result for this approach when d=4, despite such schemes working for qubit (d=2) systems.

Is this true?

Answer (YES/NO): YES